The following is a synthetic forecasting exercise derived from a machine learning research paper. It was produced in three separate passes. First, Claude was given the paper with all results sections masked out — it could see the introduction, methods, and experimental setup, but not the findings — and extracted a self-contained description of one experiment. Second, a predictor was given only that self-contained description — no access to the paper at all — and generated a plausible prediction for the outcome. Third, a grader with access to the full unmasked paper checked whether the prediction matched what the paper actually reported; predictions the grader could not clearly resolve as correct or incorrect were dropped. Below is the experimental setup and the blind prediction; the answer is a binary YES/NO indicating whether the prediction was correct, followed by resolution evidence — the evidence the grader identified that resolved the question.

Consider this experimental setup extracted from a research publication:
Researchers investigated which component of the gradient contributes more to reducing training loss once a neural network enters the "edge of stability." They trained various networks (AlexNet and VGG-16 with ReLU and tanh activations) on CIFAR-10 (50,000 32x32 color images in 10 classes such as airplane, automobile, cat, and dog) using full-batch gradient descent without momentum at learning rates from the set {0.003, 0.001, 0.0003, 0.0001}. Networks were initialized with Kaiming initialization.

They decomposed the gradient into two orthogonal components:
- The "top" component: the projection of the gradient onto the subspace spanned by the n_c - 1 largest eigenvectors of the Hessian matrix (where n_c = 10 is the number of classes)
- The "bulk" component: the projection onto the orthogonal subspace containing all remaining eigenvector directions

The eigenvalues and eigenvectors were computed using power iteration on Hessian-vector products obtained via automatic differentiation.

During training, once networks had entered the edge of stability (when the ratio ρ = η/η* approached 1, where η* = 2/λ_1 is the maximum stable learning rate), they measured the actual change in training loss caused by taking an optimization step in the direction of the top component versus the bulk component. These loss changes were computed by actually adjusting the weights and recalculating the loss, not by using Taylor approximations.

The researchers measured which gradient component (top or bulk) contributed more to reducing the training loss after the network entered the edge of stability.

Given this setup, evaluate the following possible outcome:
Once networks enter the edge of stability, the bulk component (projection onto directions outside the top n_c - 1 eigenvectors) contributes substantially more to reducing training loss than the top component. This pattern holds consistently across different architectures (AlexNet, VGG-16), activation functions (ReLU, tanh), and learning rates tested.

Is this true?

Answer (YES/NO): YES